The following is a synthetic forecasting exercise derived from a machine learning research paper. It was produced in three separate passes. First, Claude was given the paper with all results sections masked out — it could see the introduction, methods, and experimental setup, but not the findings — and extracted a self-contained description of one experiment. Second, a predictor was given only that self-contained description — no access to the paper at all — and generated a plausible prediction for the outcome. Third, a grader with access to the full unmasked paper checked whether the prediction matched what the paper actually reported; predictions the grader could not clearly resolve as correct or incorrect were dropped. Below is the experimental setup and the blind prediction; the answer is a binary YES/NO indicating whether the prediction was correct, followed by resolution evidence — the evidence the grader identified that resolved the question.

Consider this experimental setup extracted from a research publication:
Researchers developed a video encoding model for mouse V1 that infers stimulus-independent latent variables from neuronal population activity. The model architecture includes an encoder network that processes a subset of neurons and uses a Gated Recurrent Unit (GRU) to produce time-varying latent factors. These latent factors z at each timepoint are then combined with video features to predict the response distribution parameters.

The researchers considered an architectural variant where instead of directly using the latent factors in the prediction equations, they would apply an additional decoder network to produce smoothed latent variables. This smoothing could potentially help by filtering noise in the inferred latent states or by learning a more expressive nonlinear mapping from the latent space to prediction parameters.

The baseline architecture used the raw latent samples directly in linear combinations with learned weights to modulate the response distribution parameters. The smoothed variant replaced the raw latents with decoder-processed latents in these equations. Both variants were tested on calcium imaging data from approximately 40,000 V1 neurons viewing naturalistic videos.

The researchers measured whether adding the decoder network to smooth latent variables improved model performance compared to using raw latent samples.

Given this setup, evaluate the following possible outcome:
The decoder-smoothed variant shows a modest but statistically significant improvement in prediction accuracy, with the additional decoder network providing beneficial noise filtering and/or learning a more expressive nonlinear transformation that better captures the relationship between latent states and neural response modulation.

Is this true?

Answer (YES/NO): NO